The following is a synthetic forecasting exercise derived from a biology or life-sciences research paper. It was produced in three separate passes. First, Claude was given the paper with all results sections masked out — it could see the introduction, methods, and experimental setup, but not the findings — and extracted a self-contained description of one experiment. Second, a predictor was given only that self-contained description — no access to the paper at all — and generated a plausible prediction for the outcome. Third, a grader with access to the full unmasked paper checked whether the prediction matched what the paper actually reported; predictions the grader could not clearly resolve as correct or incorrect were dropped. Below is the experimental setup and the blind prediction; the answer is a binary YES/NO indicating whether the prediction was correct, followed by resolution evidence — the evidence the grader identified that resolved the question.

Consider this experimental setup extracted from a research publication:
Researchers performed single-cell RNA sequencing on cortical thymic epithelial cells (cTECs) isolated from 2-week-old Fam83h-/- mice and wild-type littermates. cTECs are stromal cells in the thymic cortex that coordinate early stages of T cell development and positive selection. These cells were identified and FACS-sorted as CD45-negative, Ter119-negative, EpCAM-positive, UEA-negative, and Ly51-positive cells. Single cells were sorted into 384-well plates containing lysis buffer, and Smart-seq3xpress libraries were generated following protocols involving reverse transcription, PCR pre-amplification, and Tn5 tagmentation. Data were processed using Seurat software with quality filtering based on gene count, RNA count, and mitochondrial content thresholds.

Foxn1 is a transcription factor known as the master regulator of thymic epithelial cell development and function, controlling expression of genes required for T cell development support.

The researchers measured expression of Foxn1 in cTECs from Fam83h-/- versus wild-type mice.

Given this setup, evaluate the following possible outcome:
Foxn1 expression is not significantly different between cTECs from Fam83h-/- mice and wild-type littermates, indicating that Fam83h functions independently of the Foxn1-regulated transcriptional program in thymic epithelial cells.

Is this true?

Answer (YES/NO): NO